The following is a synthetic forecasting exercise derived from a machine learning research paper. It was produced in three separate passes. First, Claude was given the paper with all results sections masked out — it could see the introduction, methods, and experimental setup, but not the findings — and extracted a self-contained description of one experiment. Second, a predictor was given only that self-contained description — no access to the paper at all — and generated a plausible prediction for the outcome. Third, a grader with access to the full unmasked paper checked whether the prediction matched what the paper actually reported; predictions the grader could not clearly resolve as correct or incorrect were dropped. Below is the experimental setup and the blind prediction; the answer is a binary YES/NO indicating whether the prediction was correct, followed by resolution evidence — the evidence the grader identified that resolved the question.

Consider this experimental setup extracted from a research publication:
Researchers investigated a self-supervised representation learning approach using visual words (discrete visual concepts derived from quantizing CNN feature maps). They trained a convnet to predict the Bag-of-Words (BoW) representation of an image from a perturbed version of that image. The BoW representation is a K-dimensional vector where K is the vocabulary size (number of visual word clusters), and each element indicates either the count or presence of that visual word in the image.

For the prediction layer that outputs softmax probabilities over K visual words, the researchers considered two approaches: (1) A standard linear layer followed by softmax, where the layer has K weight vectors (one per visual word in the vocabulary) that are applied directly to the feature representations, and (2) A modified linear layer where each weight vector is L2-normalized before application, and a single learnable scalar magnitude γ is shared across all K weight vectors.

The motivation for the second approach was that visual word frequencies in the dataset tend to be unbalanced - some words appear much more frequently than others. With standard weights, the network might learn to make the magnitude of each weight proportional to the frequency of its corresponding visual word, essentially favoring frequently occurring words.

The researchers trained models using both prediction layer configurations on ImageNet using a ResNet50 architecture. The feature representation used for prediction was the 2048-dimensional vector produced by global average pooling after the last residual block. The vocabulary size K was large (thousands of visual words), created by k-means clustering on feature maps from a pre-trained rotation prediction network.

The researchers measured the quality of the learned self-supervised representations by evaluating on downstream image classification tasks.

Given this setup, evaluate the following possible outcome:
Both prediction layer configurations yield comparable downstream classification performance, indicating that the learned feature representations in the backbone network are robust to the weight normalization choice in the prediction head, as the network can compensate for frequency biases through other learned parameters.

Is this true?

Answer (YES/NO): NO